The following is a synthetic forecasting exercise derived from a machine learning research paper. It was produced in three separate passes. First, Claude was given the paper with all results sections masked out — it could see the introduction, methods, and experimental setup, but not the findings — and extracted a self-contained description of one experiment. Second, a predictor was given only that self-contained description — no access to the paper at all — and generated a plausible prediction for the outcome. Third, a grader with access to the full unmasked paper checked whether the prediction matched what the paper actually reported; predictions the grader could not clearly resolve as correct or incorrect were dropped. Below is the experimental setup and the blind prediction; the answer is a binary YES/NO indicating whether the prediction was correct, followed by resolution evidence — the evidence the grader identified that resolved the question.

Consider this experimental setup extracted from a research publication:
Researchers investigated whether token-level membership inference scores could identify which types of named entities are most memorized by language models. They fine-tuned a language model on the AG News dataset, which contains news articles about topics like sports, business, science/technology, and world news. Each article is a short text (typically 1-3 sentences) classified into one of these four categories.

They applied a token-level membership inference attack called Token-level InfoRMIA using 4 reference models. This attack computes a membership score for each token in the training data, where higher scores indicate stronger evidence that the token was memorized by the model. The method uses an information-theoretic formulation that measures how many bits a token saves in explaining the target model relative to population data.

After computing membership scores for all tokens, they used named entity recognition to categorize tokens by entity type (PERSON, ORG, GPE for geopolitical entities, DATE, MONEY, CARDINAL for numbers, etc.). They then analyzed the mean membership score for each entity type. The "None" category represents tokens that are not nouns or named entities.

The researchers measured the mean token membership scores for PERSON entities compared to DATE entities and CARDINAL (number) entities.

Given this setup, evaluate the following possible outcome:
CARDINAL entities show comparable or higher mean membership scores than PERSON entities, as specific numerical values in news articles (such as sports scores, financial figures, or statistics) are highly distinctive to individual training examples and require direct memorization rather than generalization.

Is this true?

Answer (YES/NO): NO